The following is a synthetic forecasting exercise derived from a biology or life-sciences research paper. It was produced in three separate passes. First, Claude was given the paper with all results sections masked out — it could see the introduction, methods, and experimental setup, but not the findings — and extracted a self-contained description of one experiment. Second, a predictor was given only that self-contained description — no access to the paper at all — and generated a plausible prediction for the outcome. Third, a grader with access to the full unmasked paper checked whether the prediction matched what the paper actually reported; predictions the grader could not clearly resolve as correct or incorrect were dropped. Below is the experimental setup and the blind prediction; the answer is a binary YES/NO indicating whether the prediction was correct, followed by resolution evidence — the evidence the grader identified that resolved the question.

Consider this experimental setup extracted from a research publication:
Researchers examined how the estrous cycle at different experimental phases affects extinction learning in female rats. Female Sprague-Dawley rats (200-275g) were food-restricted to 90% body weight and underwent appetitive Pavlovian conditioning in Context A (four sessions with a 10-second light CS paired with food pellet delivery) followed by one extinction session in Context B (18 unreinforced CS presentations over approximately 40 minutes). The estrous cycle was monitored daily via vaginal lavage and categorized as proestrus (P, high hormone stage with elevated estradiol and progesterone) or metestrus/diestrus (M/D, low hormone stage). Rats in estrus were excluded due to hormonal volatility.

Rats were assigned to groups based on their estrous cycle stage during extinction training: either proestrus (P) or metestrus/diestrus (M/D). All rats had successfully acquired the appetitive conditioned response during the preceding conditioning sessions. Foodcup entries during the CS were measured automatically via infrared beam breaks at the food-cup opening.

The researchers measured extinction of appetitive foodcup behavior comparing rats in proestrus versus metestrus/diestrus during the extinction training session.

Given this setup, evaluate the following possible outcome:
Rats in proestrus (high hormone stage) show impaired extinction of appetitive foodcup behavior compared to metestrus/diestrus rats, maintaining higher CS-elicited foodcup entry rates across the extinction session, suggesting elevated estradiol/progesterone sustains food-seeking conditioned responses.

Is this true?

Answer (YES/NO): NO